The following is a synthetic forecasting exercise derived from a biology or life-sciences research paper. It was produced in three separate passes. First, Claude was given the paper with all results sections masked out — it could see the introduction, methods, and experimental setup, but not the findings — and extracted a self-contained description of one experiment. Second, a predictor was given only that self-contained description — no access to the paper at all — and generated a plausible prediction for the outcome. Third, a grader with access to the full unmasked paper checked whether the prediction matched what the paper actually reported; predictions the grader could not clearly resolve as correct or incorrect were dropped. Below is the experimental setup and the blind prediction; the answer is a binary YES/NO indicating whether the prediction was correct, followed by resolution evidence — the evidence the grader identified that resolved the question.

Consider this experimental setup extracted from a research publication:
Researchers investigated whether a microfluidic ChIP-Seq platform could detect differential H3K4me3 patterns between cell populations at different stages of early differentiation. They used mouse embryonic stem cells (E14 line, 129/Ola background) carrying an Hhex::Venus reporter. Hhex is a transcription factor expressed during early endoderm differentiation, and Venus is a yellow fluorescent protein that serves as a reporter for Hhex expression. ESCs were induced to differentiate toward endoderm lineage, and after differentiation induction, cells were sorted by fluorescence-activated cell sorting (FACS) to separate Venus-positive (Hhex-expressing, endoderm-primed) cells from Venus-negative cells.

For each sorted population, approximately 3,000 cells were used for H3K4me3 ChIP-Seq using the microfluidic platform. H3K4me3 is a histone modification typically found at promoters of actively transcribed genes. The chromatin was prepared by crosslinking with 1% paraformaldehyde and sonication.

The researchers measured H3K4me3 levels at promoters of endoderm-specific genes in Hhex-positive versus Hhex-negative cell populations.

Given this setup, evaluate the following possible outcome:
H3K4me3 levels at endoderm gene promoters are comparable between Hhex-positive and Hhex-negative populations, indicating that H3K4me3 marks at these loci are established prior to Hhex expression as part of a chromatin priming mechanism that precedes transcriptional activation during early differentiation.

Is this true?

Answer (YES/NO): NO